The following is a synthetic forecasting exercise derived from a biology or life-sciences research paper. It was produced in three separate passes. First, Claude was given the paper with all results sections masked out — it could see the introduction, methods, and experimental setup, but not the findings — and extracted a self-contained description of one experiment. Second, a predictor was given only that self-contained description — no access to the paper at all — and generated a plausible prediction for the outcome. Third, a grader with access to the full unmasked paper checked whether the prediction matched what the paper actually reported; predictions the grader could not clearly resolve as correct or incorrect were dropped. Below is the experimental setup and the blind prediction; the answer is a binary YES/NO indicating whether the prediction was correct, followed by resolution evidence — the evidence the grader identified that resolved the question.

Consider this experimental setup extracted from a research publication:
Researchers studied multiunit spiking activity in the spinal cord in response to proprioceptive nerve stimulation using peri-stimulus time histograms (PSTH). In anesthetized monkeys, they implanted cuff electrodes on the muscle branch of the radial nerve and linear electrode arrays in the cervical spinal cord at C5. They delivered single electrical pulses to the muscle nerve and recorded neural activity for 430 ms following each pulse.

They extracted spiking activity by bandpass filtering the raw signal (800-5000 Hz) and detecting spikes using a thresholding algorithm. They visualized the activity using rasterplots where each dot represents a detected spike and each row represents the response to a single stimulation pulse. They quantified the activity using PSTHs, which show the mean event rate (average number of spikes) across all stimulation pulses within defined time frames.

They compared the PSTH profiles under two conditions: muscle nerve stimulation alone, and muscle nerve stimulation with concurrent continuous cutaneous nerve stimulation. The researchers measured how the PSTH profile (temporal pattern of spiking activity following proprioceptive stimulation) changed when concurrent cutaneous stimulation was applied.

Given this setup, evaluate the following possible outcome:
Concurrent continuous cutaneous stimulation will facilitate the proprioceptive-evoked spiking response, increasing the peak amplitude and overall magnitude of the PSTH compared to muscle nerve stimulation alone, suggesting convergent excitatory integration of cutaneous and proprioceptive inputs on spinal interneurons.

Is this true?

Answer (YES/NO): NO